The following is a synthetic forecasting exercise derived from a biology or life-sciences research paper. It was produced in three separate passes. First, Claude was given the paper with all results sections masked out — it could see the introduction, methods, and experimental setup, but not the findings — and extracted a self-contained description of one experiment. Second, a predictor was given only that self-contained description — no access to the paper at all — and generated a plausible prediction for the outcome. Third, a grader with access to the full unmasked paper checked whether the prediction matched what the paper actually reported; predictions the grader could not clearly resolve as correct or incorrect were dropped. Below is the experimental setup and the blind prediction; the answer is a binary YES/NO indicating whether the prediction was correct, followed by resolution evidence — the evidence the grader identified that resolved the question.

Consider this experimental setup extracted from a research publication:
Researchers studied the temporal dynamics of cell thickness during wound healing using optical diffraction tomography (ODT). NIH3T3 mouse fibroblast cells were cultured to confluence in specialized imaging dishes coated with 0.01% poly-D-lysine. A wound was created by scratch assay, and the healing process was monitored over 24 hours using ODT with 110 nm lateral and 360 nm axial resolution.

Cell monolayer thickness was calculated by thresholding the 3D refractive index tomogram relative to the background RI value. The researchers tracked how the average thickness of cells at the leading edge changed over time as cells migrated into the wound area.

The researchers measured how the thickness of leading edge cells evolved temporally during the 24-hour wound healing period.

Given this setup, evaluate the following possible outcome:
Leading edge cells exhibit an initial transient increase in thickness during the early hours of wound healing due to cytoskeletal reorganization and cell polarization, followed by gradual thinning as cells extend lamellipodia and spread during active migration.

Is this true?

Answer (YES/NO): NO